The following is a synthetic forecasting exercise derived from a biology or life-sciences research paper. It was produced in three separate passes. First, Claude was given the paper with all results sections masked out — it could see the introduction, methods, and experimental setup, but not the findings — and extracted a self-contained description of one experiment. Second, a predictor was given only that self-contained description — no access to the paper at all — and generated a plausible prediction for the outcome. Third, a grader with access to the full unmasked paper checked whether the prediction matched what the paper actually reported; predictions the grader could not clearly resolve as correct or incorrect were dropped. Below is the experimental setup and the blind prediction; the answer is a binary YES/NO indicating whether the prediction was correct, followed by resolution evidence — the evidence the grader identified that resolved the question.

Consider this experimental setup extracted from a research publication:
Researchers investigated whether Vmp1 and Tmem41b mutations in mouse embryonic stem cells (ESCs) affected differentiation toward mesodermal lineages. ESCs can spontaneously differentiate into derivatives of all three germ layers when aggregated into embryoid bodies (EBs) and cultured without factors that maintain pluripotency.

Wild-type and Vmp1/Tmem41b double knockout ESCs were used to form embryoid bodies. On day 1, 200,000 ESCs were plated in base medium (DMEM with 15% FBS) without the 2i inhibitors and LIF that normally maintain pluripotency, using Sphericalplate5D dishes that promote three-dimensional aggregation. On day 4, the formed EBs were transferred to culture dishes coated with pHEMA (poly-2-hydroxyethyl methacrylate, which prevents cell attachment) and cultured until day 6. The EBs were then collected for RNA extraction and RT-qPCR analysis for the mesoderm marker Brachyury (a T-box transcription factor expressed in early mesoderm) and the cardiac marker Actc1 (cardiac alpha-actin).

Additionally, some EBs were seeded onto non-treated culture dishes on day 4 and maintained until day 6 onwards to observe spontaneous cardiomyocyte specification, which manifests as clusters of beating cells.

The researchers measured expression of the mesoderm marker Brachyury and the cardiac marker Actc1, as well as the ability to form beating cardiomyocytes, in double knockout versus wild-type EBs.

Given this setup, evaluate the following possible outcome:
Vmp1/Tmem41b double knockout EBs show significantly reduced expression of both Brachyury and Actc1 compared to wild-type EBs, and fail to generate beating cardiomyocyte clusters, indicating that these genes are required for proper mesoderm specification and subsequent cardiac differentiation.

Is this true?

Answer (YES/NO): NO